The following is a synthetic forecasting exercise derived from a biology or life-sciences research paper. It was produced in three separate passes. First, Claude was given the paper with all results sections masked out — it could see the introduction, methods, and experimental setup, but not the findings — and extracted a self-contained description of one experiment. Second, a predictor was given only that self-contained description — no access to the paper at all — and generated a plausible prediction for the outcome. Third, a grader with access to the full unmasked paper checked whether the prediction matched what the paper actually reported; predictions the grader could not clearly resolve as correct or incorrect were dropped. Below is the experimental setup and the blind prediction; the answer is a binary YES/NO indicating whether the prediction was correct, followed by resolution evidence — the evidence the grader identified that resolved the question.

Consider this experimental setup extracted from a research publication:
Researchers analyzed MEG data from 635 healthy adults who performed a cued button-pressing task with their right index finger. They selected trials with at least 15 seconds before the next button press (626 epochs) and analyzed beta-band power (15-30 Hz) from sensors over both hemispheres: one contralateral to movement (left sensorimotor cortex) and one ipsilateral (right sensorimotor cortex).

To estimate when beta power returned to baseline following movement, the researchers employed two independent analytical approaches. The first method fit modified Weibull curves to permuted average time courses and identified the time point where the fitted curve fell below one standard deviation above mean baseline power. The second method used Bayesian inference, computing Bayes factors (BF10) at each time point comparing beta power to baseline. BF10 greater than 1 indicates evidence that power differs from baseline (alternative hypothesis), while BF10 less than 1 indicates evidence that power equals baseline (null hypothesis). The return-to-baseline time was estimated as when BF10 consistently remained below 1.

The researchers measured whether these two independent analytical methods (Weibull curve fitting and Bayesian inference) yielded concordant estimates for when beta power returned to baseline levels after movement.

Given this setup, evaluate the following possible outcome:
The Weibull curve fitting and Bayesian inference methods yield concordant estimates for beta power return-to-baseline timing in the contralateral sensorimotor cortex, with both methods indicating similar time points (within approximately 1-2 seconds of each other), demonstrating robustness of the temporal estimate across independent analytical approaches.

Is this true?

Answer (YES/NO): YES